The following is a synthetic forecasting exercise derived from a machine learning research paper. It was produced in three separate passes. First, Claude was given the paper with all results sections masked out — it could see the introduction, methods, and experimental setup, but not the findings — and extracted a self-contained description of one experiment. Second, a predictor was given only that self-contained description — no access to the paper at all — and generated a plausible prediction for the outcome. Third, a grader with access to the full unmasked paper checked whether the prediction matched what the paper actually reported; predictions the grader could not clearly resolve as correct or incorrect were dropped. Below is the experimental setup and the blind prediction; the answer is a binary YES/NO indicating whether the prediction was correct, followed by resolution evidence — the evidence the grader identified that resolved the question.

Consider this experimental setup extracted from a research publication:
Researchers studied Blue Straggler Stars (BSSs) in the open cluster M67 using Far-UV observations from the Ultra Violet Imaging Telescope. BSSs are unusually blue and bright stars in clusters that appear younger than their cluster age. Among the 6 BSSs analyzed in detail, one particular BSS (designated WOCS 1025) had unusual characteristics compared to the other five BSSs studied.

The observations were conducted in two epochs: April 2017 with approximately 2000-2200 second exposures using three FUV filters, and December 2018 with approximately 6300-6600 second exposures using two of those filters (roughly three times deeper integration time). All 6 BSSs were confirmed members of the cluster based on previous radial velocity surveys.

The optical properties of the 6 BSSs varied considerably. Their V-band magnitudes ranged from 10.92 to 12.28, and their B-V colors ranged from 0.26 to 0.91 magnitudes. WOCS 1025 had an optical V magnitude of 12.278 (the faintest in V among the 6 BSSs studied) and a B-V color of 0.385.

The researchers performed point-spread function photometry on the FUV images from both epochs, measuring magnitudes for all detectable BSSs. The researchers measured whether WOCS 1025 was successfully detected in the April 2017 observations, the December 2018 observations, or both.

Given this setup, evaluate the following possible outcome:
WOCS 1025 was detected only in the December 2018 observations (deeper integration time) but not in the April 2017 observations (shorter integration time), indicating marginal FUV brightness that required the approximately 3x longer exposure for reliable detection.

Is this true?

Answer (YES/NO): NO